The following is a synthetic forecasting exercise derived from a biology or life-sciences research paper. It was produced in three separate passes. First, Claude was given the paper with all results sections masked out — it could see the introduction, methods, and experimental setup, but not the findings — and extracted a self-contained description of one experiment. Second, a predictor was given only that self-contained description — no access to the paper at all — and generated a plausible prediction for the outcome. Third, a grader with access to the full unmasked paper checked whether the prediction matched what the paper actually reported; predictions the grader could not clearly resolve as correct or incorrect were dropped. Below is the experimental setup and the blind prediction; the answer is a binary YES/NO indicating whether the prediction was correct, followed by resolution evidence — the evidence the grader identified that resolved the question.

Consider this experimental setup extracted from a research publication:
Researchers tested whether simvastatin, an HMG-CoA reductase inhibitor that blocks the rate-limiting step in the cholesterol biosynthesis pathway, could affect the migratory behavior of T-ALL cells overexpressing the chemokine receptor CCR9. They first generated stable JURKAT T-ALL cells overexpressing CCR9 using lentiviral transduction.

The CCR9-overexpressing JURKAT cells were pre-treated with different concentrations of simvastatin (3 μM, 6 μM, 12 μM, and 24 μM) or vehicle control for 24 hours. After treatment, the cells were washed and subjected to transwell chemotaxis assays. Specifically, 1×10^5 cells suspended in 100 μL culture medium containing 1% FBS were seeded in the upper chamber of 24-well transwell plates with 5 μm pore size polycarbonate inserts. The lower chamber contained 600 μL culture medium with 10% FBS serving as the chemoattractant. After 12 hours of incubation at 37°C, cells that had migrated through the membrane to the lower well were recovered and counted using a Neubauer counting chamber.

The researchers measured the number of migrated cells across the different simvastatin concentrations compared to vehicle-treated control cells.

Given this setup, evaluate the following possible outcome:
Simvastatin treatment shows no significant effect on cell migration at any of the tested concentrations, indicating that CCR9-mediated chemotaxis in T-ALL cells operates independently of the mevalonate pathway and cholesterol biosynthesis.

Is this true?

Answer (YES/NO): NO